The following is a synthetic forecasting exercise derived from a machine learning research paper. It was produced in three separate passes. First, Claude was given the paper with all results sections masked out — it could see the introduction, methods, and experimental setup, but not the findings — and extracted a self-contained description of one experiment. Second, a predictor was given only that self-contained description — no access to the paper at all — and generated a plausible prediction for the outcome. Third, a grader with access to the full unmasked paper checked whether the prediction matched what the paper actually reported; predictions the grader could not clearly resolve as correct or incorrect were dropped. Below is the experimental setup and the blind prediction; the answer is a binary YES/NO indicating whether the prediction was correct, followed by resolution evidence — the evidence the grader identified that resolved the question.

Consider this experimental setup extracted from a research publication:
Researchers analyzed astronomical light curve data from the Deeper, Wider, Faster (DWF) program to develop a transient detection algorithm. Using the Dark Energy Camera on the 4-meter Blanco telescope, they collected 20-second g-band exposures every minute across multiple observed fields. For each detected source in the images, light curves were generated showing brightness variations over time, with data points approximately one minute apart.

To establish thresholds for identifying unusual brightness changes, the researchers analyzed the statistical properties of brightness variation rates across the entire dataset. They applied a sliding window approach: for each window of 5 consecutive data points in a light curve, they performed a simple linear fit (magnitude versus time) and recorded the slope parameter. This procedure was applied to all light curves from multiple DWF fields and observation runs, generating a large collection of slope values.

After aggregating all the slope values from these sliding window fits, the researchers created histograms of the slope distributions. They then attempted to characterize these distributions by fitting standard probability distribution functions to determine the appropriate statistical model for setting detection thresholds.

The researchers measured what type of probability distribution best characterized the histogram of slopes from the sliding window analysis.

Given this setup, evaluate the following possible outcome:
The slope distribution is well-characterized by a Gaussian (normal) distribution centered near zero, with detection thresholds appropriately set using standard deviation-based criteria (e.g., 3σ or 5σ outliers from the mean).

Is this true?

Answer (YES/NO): NO